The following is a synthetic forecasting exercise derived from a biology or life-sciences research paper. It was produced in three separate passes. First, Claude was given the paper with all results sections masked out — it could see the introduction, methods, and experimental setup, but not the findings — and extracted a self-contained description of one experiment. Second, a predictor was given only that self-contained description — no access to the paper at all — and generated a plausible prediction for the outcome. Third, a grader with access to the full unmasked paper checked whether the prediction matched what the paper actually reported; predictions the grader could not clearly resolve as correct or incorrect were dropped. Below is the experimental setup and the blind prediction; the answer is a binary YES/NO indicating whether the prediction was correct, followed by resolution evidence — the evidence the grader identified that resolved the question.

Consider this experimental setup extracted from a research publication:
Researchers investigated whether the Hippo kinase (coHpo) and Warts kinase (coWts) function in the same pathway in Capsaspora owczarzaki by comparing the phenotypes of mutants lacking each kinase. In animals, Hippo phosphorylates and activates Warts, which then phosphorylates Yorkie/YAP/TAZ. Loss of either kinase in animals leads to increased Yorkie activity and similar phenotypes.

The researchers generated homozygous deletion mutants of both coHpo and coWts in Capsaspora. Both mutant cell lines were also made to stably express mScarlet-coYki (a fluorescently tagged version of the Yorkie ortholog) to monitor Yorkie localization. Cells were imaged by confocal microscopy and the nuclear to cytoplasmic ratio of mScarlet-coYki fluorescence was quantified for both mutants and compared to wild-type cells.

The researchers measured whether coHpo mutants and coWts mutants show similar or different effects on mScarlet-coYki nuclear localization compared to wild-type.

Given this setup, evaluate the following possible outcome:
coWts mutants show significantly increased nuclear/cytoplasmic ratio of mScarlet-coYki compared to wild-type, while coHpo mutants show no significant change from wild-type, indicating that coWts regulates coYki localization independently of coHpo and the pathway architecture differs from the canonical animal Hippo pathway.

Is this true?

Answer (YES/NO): NO